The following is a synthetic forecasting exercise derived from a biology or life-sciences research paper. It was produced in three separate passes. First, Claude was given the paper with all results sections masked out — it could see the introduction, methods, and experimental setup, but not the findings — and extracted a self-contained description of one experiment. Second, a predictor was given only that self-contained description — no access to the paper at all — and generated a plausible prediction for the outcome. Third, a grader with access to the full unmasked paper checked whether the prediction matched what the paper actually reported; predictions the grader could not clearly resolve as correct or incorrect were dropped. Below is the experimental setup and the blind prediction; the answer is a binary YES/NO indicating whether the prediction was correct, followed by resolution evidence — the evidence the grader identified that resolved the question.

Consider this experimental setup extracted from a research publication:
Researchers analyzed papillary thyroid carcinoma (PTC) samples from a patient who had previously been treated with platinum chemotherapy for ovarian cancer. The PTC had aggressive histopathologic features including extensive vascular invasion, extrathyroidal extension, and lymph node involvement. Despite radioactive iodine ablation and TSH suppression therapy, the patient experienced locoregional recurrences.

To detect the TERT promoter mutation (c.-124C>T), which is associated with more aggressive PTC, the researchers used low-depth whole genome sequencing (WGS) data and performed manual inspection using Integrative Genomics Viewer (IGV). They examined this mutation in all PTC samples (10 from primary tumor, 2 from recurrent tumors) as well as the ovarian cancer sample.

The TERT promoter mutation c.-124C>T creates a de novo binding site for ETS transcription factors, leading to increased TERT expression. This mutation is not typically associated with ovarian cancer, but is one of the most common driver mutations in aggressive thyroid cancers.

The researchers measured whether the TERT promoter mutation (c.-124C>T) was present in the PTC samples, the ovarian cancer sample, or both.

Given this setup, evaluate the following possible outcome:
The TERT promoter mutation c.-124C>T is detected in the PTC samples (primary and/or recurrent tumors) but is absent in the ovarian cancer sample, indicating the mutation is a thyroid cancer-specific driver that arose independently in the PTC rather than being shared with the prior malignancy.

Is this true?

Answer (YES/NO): YES